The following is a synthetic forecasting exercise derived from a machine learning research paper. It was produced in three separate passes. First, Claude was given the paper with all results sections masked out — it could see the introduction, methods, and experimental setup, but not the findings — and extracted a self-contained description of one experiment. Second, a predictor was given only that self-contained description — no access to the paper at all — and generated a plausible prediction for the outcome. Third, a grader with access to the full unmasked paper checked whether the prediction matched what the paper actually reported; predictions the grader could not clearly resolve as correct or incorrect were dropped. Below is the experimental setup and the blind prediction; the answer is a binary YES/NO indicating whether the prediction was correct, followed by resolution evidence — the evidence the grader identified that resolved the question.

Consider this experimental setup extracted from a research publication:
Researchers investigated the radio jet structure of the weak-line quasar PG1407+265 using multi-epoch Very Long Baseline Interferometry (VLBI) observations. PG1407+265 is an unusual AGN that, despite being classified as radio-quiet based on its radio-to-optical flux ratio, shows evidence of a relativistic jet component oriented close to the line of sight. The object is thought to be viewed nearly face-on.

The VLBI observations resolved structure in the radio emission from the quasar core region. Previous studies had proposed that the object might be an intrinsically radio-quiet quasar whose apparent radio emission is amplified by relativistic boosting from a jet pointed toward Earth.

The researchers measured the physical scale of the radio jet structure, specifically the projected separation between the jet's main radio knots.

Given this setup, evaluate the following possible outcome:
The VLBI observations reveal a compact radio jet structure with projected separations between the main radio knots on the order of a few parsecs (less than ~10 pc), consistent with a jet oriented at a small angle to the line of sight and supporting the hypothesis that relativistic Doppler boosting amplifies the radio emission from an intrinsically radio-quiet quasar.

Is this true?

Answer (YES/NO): NO